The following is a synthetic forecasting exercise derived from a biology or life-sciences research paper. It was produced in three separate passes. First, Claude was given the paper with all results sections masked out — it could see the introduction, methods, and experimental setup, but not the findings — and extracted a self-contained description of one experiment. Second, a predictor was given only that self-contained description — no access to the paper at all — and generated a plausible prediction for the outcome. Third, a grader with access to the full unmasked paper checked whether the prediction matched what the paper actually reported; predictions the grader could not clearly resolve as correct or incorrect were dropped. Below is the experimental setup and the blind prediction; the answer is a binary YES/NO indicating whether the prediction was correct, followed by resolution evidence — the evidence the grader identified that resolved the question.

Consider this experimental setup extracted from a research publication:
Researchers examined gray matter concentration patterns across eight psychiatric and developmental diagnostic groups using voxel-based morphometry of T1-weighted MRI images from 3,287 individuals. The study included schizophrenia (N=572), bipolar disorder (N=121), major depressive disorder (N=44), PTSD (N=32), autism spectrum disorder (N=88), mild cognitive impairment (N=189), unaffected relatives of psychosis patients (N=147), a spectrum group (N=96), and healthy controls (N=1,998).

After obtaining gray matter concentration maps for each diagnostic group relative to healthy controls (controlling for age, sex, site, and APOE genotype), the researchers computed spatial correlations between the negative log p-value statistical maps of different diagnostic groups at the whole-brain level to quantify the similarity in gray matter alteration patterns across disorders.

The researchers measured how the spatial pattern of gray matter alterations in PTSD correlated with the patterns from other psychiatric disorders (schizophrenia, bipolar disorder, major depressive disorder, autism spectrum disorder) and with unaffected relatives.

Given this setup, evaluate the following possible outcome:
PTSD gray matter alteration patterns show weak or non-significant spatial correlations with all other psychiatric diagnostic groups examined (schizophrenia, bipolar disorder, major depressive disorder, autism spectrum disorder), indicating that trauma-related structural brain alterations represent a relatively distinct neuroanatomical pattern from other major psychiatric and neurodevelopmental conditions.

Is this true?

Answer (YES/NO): YES